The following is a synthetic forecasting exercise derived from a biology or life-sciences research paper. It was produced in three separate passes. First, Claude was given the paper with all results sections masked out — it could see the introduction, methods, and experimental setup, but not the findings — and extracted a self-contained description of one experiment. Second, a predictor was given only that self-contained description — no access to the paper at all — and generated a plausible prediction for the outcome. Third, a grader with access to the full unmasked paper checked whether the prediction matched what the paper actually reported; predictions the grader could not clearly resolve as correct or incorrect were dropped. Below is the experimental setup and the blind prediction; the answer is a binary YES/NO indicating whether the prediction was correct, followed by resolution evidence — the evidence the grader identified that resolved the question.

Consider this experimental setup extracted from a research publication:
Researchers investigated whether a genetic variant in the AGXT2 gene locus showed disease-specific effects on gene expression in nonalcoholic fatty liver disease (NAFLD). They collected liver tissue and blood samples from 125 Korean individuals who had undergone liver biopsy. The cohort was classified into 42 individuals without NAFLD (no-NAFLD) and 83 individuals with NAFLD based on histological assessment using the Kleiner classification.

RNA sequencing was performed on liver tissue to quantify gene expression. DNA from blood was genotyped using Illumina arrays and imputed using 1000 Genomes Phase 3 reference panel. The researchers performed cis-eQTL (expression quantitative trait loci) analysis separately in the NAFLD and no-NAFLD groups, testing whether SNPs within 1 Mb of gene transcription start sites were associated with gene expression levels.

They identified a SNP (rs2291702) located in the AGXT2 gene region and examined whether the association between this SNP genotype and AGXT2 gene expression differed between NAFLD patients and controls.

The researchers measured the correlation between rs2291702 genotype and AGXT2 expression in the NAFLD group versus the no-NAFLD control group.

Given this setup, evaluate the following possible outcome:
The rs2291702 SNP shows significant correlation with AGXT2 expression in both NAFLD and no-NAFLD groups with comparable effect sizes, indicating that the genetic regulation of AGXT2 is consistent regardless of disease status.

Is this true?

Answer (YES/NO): NO